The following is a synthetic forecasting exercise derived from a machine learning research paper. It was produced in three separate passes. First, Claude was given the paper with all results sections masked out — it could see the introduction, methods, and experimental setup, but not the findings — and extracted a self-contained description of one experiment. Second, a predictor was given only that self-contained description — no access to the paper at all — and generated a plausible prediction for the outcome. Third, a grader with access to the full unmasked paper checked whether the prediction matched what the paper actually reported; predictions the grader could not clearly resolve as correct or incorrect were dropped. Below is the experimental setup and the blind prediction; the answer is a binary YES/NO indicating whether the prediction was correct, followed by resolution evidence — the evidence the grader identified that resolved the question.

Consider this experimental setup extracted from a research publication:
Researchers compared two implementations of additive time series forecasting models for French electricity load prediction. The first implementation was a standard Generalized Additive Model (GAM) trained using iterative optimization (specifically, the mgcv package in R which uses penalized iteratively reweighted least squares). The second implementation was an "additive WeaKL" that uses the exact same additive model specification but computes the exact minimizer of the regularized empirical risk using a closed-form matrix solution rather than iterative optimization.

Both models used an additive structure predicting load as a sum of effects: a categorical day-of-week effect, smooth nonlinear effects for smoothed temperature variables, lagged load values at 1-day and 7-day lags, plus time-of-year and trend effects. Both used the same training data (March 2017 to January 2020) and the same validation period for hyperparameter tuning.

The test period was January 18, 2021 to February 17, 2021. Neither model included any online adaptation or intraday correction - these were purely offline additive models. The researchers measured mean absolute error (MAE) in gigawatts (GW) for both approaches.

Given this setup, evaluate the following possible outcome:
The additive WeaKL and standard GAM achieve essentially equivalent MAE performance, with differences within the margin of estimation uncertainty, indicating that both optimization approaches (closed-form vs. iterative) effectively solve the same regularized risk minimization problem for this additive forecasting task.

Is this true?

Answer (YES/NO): NO